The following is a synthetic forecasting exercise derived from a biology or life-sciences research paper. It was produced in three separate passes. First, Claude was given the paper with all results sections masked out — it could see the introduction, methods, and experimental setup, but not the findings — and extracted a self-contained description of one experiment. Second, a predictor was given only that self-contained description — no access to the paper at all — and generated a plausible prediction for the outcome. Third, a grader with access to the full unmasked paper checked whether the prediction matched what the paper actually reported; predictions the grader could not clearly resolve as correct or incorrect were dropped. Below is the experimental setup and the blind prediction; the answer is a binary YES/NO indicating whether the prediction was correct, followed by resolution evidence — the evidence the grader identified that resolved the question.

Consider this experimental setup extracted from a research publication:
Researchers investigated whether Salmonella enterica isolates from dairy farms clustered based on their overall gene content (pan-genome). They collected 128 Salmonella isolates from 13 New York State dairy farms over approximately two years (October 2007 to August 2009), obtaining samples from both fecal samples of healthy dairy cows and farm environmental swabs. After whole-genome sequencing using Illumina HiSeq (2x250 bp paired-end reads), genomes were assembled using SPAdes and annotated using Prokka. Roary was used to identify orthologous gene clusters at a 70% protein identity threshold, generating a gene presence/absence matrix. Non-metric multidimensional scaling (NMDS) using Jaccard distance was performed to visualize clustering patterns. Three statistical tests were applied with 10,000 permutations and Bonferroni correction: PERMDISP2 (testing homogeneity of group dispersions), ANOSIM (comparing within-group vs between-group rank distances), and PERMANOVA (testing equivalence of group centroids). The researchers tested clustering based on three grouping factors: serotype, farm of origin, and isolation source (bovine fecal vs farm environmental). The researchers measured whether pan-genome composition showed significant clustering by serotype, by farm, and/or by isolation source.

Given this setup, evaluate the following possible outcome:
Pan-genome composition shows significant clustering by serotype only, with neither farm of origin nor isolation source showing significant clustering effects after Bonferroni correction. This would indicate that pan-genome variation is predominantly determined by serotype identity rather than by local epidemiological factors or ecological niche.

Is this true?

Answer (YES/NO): NO